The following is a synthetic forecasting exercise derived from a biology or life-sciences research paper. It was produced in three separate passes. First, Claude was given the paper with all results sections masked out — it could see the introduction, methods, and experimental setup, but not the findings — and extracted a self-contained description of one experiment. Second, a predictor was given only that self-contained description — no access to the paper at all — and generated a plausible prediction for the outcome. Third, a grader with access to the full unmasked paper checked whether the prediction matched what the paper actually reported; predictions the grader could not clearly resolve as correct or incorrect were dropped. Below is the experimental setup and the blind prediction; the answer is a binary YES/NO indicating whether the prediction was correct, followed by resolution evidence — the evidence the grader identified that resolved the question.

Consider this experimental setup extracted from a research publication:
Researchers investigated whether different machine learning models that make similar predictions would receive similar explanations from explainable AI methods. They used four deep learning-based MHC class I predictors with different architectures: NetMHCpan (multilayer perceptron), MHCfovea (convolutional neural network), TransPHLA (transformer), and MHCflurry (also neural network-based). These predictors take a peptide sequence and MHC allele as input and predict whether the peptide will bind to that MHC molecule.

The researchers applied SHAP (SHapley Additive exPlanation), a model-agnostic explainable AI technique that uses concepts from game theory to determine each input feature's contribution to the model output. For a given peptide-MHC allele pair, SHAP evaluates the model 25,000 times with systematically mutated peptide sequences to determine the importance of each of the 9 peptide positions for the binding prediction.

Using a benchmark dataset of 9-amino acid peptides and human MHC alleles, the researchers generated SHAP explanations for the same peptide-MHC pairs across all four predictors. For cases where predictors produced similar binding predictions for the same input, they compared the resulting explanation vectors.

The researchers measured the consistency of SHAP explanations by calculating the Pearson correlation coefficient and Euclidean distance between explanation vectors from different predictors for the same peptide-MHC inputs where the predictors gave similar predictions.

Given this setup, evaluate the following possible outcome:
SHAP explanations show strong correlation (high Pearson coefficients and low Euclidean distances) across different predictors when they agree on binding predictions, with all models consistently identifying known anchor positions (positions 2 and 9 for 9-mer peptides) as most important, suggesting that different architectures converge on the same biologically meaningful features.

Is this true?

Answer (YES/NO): NO